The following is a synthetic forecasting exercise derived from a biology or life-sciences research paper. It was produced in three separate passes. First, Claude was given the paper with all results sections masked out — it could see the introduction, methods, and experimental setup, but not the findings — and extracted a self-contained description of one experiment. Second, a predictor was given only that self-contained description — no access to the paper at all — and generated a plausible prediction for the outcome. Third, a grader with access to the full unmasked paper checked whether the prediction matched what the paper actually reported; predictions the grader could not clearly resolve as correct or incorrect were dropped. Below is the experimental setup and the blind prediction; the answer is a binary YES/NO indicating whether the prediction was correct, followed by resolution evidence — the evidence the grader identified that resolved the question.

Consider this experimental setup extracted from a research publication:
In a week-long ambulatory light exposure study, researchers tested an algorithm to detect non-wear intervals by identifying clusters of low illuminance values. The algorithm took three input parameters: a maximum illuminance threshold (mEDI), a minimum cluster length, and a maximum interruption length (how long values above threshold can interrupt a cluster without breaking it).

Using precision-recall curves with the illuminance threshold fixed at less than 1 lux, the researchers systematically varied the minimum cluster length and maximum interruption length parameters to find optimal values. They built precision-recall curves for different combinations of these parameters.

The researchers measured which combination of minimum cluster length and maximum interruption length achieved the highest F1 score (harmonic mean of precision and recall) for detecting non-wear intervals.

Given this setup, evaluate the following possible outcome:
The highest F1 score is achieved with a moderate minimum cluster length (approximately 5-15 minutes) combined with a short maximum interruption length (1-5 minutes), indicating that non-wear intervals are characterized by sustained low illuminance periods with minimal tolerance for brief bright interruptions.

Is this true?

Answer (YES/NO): NO